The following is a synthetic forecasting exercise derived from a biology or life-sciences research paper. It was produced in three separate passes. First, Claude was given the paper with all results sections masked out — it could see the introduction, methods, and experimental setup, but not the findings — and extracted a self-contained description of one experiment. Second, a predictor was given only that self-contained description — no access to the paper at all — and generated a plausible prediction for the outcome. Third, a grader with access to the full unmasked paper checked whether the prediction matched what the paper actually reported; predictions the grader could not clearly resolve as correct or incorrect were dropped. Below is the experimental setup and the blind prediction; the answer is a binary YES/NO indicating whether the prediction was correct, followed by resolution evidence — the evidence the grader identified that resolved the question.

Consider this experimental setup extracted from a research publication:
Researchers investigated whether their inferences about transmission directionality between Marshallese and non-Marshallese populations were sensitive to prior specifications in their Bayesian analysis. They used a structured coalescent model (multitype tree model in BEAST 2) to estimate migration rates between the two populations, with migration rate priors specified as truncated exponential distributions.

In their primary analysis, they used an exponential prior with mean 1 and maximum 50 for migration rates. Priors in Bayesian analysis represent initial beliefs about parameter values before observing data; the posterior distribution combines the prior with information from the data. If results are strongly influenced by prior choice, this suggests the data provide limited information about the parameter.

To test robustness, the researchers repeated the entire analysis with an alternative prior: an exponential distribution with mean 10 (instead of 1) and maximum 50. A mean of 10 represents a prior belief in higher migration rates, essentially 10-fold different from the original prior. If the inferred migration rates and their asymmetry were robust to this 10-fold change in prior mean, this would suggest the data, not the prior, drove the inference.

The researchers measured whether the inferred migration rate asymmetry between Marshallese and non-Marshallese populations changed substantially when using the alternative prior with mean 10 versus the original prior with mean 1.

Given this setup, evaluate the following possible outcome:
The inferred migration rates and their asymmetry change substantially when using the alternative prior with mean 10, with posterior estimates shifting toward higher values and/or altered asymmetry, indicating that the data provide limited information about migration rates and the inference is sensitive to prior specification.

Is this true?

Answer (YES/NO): NO